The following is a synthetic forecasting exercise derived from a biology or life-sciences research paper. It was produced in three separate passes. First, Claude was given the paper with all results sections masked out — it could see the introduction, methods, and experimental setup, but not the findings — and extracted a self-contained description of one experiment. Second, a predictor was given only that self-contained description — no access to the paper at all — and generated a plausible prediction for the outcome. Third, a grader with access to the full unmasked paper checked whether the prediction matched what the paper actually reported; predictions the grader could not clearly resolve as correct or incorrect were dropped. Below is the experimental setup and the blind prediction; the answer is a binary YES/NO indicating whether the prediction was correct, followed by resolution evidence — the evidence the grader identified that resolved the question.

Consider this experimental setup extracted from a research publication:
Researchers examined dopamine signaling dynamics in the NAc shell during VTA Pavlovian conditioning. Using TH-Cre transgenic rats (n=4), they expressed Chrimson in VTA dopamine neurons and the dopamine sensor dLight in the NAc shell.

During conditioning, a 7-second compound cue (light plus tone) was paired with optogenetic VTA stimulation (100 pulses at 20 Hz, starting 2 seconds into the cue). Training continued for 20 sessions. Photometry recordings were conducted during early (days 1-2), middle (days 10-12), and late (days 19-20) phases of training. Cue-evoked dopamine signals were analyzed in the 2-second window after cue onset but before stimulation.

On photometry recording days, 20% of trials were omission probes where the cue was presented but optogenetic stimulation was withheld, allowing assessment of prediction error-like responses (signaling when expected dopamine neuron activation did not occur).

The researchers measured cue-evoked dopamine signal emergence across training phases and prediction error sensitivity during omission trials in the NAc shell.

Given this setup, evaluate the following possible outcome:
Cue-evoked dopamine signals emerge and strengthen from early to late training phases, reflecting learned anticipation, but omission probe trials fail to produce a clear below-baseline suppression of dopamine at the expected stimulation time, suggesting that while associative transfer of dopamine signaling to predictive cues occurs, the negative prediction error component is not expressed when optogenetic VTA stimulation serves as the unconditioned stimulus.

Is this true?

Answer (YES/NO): NO